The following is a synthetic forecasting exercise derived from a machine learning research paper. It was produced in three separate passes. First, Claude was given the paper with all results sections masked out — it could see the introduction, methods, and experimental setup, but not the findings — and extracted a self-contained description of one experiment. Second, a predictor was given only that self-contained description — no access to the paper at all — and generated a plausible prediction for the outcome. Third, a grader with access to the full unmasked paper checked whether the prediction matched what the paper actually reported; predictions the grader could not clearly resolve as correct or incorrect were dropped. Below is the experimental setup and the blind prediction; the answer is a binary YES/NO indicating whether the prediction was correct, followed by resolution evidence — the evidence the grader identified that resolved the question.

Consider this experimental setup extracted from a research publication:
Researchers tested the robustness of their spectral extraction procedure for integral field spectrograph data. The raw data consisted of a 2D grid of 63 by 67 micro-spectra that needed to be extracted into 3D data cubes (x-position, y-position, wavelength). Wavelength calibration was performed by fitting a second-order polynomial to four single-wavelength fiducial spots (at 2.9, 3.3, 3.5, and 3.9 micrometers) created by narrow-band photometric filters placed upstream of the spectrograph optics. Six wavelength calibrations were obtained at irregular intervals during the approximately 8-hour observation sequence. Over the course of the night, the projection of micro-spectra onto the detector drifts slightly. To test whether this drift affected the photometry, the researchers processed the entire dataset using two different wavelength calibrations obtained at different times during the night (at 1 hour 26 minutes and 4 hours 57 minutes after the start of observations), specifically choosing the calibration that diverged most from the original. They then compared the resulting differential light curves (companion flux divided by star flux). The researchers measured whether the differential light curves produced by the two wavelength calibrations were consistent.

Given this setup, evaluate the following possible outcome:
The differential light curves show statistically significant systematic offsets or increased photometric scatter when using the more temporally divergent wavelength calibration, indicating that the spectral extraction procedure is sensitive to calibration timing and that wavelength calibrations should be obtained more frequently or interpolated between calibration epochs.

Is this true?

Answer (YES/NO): NO